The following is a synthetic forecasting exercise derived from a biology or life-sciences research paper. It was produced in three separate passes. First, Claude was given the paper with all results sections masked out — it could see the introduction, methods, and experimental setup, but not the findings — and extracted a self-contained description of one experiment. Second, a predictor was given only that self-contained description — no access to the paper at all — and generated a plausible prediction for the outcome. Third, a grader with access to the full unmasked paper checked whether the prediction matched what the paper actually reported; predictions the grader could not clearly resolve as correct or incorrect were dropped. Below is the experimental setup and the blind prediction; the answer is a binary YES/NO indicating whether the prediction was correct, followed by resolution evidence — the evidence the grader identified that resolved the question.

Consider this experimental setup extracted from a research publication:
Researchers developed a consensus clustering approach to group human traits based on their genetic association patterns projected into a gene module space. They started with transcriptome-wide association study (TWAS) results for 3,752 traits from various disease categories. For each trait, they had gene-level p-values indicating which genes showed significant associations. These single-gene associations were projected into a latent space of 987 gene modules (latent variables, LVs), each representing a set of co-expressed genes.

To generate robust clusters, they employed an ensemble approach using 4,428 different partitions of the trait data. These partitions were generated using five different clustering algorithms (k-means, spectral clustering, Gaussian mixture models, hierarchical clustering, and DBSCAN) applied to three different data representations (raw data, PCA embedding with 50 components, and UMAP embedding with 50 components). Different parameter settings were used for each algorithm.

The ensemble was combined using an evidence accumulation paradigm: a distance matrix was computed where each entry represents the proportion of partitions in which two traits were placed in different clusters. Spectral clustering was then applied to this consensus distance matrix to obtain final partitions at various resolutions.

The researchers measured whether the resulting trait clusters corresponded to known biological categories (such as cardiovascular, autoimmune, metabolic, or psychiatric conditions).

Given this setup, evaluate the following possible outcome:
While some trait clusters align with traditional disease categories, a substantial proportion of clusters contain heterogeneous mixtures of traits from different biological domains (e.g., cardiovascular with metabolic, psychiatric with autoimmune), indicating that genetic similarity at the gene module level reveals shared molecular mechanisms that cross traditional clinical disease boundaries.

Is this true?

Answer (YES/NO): YES